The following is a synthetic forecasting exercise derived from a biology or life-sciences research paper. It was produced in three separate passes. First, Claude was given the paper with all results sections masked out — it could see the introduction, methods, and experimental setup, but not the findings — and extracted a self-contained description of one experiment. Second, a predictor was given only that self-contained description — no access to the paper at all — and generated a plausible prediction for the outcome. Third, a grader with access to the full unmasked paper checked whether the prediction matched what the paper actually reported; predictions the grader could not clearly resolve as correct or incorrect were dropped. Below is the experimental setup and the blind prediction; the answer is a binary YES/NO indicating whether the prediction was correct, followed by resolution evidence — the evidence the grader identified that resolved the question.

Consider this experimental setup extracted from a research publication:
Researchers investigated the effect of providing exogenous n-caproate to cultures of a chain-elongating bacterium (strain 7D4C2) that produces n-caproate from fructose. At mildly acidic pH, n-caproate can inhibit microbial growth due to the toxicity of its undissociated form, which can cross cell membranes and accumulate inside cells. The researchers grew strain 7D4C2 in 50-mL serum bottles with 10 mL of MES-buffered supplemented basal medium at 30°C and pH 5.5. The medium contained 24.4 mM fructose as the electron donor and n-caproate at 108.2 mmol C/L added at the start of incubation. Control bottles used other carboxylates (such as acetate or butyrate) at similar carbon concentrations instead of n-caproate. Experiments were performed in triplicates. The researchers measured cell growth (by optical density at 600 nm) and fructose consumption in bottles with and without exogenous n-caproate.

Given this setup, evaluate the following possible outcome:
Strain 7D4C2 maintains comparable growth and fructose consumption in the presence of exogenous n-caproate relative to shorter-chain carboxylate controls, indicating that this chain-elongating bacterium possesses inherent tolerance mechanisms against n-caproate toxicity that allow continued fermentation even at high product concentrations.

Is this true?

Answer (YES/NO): NO